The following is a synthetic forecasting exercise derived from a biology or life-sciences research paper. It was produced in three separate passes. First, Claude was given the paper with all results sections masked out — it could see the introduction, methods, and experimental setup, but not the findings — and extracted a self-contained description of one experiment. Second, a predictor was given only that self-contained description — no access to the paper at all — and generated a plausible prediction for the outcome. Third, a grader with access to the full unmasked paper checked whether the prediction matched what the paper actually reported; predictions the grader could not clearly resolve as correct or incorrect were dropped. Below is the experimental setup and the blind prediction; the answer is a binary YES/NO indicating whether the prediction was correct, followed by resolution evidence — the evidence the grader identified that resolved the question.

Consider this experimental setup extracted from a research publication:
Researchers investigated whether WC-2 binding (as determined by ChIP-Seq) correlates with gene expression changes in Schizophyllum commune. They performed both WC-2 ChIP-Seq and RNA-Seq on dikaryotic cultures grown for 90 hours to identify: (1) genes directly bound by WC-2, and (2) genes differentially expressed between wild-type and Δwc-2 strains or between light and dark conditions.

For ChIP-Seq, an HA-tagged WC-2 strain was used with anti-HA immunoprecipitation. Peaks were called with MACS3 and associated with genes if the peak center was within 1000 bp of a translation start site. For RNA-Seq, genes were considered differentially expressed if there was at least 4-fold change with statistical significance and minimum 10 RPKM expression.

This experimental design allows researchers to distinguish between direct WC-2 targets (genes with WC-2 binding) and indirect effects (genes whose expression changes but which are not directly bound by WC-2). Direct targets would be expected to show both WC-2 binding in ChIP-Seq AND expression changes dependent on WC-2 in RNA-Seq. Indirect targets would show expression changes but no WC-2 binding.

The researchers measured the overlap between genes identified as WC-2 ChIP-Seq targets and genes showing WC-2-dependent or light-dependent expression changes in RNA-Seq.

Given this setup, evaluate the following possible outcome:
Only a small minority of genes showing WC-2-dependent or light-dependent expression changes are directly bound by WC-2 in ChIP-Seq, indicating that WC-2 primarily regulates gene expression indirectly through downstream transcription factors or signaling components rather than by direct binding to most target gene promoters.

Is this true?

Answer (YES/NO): NO